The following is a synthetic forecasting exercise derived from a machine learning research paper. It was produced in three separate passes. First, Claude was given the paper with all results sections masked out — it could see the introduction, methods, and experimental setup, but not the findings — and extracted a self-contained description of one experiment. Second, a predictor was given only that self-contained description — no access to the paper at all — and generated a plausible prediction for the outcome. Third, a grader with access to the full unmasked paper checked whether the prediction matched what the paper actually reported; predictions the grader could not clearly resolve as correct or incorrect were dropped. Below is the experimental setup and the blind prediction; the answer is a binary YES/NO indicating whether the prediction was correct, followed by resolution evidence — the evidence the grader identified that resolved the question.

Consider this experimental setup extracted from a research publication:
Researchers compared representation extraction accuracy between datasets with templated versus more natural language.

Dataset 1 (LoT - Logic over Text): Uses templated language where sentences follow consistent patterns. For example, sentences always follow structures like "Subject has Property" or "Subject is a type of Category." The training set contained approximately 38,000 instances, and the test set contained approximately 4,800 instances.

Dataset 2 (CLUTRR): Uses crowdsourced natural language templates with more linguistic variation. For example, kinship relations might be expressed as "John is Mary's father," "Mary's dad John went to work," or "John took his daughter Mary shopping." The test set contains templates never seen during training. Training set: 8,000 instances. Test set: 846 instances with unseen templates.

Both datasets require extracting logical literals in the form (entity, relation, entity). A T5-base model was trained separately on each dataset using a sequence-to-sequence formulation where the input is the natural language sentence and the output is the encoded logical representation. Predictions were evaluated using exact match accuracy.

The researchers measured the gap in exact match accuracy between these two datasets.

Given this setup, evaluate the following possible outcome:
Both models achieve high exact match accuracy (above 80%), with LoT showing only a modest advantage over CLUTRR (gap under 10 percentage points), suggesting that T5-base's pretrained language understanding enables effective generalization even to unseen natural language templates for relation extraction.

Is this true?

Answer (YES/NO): YES